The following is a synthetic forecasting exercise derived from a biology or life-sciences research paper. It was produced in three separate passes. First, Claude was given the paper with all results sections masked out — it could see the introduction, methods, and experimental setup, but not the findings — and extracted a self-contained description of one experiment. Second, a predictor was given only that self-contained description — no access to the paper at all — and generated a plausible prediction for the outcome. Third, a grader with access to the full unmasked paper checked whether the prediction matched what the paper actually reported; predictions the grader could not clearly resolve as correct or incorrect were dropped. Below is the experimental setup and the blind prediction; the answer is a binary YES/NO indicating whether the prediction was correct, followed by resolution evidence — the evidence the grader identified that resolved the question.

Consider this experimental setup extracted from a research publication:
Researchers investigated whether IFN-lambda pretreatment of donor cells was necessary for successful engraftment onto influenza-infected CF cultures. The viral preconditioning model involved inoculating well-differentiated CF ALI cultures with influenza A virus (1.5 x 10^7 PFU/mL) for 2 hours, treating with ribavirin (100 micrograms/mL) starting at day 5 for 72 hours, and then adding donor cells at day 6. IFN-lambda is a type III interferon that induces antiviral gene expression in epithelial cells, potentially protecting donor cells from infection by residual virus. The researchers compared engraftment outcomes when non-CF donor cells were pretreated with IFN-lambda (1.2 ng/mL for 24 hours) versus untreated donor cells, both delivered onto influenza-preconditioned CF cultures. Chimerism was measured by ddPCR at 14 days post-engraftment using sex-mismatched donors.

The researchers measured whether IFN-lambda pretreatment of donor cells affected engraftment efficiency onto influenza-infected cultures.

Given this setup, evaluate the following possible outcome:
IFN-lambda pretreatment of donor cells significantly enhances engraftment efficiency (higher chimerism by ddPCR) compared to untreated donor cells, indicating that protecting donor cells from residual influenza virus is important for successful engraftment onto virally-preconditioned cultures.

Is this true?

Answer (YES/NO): NO